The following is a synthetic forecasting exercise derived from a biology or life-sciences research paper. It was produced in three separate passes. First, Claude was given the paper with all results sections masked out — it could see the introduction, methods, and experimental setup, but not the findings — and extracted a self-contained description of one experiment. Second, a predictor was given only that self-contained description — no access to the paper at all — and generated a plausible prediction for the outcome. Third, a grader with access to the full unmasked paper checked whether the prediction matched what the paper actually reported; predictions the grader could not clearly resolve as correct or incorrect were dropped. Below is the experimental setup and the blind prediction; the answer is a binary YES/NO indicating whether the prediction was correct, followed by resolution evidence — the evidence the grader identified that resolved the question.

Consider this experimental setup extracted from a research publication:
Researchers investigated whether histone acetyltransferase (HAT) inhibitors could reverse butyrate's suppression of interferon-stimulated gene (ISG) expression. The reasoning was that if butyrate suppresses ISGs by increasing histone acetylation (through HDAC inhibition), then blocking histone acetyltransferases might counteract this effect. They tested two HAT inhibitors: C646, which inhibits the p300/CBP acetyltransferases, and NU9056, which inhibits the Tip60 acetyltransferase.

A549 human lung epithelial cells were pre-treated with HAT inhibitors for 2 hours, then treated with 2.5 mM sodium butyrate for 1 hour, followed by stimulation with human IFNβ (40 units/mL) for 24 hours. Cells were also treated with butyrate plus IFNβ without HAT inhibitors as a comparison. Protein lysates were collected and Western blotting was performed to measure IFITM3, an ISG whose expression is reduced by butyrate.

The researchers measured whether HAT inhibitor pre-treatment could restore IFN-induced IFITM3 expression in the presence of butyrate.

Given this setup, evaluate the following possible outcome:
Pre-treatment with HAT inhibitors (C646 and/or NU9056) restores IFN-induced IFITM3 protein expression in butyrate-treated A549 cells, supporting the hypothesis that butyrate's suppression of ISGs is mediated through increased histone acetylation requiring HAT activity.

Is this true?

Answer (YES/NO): YES